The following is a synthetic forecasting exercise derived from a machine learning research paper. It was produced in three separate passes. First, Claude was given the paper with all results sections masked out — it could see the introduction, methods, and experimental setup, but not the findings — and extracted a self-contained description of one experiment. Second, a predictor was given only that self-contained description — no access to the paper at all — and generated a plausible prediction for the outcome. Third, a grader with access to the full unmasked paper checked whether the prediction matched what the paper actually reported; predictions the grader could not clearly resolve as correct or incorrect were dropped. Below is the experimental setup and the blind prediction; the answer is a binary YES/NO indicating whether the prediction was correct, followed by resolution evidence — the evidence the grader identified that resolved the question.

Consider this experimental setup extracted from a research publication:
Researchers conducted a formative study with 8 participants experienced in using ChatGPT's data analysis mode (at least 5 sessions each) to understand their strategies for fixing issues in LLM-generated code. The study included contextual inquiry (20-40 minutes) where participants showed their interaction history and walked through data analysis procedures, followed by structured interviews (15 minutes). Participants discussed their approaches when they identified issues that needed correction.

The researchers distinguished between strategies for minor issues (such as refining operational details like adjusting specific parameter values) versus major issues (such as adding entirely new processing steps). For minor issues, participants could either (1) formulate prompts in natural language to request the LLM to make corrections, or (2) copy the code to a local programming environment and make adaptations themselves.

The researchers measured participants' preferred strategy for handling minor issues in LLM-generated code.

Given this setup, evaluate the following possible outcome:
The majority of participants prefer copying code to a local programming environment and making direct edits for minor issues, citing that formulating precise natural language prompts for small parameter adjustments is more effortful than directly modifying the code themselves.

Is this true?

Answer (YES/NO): YES